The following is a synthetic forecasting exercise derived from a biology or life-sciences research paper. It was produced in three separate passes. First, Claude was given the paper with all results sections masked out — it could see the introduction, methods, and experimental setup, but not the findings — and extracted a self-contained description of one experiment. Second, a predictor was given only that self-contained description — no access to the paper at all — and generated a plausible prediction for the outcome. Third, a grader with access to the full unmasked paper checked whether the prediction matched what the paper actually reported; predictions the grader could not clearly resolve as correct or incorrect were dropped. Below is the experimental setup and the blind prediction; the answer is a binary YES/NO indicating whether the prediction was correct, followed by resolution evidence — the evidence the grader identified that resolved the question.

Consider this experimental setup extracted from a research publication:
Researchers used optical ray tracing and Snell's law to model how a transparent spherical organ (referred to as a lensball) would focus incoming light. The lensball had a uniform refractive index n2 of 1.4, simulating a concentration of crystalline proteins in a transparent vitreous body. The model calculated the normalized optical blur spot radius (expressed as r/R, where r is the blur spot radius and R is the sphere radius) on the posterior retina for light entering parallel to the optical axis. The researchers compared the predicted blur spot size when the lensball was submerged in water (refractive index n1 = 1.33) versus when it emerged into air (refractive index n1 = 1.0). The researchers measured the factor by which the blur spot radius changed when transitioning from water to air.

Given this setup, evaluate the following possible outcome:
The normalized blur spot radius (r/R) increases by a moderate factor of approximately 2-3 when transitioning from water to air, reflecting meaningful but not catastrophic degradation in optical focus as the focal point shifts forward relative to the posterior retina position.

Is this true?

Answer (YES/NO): NO